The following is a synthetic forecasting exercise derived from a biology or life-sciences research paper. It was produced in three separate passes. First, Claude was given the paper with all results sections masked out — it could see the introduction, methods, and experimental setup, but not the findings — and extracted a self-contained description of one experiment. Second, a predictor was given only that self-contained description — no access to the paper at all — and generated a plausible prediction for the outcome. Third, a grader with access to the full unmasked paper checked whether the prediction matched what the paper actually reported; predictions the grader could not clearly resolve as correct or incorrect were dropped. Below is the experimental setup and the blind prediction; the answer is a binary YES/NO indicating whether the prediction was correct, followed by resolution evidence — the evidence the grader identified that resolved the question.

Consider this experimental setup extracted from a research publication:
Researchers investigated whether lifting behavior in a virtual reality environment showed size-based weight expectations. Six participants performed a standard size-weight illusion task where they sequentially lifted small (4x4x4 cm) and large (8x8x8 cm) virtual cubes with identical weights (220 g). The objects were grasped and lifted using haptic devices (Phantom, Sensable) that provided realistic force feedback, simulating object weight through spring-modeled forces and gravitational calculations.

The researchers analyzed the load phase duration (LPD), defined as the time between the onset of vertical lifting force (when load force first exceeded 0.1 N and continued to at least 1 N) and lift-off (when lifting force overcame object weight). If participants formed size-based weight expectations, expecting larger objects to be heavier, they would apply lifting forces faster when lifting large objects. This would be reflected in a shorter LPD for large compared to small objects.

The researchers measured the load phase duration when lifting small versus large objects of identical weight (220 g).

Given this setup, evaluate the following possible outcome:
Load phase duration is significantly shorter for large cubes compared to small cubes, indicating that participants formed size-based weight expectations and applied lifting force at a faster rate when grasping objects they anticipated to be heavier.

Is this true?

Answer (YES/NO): NO